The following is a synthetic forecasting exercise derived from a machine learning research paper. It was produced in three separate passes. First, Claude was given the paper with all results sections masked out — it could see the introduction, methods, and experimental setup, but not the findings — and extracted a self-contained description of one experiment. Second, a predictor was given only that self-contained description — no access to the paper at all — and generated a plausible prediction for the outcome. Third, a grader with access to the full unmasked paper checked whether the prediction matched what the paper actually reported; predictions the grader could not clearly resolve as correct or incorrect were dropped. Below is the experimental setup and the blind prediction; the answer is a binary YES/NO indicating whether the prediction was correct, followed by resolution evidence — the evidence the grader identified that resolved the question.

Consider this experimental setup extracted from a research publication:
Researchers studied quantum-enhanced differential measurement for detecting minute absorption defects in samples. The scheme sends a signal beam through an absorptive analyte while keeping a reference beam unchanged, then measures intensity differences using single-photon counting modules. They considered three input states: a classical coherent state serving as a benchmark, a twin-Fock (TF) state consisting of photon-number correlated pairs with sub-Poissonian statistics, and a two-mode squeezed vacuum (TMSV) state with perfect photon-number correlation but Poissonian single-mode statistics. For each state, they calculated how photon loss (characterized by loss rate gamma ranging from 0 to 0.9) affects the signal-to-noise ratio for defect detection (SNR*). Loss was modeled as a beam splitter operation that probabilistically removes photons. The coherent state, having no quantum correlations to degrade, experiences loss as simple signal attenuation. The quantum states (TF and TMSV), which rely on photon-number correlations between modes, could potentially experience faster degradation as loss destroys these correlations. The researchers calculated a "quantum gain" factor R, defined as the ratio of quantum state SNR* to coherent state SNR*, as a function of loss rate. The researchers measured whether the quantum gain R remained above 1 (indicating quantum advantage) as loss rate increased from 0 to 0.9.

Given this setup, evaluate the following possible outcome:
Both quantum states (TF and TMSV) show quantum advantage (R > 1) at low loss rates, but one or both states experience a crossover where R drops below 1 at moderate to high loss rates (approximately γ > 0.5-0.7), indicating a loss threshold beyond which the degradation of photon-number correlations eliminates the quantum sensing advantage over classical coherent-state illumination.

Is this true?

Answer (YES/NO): NO